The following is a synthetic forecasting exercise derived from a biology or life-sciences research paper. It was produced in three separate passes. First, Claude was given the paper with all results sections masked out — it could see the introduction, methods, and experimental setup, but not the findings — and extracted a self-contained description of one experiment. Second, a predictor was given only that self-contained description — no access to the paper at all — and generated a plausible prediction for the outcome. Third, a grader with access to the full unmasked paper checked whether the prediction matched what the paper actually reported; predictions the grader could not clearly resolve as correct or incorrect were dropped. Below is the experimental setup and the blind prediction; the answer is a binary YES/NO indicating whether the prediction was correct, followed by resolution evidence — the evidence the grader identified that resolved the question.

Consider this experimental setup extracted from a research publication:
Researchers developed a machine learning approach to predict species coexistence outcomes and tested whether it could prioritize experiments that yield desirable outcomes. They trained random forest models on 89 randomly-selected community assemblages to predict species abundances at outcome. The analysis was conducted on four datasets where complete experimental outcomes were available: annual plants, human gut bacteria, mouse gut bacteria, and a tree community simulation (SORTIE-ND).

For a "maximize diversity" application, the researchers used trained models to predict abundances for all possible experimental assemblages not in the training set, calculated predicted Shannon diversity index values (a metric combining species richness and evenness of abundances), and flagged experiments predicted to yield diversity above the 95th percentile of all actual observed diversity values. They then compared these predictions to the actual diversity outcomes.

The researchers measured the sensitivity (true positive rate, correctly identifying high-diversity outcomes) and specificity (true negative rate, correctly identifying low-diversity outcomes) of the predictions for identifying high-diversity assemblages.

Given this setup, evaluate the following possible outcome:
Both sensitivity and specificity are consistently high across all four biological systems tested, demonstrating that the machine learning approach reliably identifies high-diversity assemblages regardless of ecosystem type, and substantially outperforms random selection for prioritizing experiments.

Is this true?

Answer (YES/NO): NO